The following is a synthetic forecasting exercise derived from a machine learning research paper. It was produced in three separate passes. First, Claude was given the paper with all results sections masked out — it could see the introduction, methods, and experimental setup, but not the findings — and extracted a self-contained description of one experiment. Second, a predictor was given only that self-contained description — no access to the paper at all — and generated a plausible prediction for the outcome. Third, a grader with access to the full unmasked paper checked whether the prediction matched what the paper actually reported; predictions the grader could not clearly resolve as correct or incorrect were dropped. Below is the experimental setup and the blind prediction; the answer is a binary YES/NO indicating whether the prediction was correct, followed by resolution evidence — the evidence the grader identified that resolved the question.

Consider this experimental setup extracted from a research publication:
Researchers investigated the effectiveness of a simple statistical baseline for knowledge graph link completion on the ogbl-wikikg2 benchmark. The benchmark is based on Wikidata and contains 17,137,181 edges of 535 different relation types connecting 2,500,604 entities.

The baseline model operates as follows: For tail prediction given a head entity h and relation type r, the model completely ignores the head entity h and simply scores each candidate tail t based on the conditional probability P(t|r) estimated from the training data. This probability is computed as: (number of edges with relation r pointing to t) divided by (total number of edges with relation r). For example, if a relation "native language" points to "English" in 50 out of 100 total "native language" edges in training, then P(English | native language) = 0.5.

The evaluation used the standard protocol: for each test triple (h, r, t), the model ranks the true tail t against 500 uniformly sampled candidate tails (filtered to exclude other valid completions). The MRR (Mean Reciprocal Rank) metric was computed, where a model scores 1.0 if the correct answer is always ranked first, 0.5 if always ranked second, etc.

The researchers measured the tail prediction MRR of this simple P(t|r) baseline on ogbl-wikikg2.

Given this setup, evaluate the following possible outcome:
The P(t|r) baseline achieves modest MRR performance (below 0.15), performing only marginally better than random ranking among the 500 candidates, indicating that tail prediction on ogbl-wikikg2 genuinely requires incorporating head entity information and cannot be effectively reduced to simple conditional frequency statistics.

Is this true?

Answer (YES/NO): NO